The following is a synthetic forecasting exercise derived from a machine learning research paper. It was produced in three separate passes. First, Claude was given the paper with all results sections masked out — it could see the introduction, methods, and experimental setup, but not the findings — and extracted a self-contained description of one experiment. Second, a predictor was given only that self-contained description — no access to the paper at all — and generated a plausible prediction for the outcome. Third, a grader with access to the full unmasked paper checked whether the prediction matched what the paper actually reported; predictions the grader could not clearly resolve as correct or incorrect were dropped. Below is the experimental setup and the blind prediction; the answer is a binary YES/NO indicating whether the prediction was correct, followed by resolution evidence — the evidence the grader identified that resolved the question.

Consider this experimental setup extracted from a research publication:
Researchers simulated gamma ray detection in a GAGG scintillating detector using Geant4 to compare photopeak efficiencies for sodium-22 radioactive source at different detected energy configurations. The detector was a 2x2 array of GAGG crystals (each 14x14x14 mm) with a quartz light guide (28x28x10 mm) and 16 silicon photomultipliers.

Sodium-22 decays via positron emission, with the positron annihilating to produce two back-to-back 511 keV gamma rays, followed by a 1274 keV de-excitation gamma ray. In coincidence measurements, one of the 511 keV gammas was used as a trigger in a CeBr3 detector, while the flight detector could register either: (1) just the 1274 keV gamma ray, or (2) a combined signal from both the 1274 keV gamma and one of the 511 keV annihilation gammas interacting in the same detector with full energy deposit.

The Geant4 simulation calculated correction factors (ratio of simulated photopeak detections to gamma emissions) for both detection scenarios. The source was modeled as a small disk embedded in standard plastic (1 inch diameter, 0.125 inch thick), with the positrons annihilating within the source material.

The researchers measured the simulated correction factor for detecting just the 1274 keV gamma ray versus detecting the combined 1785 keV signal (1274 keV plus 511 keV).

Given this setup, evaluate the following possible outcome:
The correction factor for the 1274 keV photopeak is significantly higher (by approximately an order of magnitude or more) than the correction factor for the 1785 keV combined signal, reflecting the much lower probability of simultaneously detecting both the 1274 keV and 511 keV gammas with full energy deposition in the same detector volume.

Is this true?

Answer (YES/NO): NO